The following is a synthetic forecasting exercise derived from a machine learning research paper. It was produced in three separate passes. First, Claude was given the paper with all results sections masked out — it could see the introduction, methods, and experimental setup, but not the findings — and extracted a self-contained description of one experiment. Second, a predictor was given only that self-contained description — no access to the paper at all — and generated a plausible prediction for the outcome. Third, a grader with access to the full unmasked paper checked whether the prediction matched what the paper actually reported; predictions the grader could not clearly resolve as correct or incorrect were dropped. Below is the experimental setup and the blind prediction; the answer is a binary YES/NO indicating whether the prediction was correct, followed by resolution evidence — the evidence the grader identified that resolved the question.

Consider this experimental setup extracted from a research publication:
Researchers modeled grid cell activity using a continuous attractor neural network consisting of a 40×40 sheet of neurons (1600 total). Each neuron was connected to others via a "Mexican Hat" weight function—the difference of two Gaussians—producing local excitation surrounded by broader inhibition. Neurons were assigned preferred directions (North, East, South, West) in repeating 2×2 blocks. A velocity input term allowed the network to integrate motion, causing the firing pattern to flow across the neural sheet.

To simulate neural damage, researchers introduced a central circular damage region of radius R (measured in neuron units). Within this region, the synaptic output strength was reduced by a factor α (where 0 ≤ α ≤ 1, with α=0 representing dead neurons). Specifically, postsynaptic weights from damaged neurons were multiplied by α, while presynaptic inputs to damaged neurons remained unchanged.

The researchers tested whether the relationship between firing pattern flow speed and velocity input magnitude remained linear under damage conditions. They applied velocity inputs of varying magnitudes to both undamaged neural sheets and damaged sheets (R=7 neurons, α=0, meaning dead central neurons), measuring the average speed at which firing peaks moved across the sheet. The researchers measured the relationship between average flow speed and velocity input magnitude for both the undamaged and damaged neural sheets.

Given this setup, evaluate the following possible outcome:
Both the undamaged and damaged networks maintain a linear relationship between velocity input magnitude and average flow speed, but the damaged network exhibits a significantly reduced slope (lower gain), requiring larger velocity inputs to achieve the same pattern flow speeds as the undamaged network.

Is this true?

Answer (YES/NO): NO